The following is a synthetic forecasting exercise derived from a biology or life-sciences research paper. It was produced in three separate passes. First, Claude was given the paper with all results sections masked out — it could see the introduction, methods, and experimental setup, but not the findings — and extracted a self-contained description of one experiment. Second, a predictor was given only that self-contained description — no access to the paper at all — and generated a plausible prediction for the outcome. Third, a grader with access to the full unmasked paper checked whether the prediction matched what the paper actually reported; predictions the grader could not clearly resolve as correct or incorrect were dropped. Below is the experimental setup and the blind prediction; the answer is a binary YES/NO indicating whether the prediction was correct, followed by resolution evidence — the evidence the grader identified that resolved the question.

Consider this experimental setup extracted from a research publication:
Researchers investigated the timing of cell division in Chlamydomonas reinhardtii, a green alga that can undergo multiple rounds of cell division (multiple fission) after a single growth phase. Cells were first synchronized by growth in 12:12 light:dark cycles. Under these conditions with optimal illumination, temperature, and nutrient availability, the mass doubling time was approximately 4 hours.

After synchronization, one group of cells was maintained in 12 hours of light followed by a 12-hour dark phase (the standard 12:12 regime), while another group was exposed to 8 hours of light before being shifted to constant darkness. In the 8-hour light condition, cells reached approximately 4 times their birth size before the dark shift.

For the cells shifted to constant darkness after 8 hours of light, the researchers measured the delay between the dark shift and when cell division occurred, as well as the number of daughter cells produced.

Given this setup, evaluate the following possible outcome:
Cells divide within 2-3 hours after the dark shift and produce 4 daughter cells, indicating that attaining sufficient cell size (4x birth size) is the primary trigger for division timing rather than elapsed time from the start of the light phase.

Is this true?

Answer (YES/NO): NO